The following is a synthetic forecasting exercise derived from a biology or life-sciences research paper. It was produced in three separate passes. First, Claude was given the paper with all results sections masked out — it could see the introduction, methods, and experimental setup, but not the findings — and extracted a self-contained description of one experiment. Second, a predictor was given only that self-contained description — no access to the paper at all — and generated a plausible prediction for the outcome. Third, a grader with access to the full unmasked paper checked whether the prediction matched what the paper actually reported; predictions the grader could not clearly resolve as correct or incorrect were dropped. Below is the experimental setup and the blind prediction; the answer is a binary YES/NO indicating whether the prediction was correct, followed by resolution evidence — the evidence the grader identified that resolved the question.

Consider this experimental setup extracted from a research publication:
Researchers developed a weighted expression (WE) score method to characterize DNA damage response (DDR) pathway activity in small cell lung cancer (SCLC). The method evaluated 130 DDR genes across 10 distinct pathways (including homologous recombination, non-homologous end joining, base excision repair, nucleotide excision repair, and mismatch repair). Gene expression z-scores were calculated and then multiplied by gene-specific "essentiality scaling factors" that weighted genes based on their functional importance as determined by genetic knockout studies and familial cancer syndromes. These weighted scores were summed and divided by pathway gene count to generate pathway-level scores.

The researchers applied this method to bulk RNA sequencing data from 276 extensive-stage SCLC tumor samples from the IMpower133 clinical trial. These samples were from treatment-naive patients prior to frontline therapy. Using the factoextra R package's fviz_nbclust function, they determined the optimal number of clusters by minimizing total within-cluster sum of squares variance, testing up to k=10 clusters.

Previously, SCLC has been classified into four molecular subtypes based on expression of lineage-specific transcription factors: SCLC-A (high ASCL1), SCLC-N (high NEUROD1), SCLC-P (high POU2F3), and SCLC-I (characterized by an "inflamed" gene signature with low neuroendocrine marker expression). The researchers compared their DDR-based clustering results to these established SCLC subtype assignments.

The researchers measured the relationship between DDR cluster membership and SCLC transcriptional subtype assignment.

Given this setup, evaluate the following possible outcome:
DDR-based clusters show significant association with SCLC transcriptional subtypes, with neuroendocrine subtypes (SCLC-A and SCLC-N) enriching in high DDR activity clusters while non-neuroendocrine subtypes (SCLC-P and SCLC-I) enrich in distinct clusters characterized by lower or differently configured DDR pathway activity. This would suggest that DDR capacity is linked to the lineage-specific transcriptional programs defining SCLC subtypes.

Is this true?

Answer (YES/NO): NO